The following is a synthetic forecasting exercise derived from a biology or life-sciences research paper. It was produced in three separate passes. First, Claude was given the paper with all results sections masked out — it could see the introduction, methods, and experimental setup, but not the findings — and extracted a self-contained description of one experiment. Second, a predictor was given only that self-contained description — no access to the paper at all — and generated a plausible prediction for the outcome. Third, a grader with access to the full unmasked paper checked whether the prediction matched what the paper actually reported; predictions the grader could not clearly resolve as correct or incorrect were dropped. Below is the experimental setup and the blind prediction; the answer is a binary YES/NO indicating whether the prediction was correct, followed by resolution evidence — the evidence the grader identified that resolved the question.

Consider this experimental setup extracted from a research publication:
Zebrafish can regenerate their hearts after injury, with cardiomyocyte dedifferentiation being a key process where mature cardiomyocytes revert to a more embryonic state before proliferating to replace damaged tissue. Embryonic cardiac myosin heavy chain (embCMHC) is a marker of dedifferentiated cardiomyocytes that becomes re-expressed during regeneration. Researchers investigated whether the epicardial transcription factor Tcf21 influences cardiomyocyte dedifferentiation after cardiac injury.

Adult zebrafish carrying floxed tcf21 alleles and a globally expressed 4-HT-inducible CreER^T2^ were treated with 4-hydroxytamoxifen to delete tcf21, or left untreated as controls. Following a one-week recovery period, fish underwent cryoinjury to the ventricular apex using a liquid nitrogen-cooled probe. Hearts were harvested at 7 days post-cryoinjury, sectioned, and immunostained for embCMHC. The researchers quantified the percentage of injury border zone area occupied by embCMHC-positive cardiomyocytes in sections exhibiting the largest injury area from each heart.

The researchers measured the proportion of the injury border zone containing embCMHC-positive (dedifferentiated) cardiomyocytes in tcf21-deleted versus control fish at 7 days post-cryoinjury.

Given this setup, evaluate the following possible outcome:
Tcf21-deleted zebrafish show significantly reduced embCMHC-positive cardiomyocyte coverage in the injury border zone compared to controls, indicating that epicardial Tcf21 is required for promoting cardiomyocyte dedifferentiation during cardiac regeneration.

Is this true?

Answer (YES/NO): YES